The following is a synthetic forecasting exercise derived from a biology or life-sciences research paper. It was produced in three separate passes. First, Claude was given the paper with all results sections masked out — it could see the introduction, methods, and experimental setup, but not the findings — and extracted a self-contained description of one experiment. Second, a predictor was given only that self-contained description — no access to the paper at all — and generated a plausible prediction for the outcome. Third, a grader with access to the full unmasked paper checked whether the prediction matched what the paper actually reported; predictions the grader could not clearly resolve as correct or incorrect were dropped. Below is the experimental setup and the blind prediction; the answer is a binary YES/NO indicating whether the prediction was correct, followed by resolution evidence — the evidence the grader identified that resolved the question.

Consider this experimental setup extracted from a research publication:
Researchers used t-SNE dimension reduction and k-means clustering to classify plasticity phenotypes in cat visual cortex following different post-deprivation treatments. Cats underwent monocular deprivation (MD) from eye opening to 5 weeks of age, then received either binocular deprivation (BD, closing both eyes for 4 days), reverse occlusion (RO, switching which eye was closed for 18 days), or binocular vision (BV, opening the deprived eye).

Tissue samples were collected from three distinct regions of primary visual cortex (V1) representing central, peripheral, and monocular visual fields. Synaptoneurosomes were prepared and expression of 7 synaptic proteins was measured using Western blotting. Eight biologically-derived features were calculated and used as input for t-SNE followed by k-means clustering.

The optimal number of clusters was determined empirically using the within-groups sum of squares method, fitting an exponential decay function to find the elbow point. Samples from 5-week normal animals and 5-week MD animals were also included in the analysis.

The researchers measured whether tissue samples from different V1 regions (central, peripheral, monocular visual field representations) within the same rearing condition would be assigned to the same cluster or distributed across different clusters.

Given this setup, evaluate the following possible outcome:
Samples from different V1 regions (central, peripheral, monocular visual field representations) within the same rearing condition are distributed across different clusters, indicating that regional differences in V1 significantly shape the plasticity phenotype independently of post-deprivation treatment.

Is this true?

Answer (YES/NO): NO